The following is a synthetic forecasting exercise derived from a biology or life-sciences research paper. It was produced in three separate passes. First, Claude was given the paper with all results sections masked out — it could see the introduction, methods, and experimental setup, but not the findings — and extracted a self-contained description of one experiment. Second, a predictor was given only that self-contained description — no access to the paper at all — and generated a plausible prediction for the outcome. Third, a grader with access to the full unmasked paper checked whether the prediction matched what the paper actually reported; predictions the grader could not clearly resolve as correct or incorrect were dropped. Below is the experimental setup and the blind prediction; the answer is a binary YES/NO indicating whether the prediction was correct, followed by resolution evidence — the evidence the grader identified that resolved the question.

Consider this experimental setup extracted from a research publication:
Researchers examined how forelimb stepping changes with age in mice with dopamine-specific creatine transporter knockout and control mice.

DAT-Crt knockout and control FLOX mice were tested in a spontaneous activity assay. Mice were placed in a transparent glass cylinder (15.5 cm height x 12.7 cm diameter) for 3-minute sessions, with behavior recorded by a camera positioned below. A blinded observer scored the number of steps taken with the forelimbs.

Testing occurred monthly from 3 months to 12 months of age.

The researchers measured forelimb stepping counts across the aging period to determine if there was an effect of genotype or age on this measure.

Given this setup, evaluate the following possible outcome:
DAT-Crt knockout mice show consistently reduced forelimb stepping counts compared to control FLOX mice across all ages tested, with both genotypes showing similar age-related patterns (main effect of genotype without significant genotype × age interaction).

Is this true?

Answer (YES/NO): NO